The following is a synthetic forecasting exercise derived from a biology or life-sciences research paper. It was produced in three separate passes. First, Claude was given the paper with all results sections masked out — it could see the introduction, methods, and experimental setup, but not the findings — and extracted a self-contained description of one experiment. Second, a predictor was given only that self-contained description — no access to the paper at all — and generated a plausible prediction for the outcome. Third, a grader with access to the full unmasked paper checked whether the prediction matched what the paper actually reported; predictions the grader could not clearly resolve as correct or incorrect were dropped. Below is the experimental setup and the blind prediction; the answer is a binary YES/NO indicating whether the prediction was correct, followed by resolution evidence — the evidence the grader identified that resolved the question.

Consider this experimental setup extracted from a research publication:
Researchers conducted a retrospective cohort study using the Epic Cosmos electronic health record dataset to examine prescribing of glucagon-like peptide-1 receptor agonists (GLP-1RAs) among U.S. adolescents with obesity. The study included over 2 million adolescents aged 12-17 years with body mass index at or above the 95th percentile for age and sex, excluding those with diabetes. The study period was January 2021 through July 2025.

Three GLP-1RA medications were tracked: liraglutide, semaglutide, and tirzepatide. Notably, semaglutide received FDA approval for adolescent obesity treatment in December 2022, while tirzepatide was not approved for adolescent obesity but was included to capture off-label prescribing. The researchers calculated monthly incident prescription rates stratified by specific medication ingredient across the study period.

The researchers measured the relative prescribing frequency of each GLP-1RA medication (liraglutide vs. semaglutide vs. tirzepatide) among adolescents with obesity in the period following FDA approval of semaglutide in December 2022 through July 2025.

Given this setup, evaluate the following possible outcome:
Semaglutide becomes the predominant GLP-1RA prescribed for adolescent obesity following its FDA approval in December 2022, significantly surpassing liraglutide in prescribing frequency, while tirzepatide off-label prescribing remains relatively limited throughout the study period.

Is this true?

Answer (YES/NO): NO